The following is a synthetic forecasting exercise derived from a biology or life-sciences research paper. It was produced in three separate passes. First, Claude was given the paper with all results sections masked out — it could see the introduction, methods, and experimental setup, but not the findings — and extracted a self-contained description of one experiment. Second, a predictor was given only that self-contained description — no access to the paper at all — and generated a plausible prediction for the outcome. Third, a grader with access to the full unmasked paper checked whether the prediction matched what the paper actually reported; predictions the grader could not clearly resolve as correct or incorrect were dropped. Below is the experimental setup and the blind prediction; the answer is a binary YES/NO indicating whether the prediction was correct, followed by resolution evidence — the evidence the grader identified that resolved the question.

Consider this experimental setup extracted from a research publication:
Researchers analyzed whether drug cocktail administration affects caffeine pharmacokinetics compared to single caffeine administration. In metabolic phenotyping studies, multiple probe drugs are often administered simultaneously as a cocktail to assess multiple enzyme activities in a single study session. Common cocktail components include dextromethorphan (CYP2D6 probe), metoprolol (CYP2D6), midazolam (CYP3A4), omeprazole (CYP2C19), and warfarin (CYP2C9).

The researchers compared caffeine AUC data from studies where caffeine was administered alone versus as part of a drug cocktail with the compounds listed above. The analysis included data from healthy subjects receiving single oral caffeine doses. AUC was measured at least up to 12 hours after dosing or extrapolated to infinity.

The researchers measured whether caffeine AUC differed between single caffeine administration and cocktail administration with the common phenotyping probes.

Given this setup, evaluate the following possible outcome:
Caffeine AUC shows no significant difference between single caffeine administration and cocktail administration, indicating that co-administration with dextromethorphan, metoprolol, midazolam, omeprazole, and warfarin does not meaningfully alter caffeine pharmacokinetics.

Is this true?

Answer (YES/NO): YES